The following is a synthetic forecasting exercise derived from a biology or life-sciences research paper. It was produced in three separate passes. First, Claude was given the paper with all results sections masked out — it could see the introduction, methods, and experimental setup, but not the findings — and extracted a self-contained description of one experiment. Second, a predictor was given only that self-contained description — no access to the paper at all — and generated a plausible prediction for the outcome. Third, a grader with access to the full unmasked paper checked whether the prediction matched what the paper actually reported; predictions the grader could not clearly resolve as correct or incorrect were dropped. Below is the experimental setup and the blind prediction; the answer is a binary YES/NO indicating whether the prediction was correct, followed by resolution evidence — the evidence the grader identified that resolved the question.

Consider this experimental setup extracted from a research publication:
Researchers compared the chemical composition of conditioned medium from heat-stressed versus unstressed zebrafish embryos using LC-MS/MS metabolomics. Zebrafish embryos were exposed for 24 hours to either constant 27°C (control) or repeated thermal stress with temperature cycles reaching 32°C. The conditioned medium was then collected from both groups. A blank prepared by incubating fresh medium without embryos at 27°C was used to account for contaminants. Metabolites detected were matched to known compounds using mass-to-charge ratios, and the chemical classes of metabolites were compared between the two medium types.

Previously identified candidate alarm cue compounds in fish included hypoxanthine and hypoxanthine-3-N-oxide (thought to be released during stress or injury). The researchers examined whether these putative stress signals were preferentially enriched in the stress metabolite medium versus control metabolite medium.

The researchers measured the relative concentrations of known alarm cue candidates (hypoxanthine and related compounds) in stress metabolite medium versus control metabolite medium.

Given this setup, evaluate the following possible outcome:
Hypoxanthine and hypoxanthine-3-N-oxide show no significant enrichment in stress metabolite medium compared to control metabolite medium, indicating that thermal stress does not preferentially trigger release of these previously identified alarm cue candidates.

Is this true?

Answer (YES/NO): YES